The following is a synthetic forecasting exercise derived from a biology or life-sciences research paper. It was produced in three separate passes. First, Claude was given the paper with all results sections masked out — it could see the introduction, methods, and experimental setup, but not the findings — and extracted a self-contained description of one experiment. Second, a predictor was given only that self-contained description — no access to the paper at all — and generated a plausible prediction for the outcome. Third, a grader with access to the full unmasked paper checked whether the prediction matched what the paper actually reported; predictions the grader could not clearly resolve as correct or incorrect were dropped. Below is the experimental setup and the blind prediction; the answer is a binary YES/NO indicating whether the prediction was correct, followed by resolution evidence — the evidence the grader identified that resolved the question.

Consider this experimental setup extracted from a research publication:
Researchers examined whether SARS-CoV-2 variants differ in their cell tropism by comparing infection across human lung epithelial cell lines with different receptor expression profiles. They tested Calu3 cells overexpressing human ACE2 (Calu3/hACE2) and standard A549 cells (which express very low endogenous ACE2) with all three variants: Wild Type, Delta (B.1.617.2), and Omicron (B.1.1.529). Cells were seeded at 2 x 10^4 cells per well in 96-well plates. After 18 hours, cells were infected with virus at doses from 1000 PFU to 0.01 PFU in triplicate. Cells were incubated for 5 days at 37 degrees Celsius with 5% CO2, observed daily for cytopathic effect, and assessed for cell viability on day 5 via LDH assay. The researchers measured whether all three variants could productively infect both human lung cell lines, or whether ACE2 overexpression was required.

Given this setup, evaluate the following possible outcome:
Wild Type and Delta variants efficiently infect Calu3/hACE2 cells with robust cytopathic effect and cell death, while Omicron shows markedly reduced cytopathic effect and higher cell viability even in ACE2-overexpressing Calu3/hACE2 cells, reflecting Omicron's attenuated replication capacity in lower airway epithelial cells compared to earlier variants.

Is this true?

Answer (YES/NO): NO